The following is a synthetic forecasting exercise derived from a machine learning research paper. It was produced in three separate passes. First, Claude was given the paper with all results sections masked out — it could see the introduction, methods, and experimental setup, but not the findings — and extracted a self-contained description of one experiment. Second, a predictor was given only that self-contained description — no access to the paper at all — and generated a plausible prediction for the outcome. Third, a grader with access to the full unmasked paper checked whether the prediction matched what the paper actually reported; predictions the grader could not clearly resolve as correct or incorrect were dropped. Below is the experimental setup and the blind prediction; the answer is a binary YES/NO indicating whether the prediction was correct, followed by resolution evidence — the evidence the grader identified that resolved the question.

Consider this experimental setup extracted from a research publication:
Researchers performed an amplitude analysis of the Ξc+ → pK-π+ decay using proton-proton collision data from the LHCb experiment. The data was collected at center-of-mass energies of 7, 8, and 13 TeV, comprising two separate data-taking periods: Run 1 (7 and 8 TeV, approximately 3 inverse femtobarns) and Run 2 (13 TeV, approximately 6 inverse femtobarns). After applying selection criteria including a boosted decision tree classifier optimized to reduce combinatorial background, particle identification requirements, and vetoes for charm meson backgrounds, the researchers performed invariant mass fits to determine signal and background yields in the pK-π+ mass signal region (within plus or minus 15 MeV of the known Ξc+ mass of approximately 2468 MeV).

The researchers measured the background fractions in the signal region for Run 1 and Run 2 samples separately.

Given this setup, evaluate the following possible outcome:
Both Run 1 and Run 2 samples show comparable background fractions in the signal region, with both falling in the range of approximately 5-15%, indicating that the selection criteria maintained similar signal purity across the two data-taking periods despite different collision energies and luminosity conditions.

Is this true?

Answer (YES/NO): NO